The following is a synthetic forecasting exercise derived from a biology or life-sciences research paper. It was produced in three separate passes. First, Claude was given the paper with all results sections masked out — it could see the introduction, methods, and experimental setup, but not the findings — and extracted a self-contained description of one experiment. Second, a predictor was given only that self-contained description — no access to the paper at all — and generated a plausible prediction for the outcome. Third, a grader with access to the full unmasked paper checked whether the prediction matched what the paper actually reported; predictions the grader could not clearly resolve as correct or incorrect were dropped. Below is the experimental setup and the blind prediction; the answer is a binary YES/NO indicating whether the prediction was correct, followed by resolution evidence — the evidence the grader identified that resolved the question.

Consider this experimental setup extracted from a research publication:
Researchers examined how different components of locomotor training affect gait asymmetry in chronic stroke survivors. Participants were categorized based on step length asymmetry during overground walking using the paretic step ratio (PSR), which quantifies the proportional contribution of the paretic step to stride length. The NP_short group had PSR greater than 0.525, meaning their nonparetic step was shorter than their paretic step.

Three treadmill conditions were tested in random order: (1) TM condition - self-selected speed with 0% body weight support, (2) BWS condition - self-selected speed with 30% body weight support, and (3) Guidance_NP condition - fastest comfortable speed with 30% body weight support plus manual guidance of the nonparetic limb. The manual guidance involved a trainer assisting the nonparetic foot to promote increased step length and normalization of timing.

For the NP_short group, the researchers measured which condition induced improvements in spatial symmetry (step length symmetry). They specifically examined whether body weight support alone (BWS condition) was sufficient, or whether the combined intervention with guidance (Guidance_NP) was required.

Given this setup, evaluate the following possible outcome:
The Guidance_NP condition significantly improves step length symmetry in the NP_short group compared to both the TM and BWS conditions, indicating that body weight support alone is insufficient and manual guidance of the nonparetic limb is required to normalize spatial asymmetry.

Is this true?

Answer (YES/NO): YES